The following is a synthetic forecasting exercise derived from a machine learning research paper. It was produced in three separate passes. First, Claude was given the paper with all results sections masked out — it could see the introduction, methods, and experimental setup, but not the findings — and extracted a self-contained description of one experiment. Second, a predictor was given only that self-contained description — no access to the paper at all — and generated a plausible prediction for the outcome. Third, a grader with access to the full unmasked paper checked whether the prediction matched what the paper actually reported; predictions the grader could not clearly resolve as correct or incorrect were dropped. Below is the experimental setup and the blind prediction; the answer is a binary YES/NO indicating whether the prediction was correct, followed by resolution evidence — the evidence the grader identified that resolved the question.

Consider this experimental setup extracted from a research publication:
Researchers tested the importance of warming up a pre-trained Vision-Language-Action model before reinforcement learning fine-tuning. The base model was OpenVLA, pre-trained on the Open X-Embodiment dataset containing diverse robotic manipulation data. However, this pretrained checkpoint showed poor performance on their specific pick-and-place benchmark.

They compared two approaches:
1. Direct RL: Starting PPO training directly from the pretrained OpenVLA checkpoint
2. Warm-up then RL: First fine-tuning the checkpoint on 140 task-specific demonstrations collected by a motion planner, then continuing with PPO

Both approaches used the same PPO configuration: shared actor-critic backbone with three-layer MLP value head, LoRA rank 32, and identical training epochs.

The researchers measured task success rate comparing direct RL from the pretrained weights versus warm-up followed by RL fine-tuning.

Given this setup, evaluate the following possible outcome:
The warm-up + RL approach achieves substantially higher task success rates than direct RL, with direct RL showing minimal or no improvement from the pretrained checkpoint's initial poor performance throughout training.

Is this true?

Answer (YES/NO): NO